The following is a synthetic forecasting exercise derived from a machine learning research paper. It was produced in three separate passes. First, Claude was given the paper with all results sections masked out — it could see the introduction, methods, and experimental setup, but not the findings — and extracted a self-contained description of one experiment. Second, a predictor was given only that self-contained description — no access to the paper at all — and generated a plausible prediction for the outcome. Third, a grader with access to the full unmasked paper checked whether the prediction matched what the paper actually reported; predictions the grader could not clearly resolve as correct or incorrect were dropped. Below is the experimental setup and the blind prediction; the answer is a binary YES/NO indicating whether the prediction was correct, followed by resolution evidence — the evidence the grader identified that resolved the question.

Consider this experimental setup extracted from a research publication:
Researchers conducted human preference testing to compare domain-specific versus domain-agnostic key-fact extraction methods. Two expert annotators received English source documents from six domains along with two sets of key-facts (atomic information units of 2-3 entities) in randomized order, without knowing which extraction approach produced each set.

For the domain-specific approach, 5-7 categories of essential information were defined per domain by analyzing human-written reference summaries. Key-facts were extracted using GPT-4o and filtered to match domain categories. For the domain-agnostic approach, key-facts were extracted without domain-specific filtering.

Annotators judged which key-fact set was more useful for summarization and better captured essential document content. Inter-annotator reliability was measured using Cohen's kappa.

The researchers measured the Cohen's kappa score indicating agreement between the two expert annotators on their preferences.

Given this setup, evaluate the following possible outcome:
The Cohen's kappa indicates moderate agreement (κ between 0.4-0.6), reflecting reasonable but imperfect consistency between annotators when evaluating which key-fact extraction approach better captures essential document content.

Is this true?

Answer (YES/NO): YES